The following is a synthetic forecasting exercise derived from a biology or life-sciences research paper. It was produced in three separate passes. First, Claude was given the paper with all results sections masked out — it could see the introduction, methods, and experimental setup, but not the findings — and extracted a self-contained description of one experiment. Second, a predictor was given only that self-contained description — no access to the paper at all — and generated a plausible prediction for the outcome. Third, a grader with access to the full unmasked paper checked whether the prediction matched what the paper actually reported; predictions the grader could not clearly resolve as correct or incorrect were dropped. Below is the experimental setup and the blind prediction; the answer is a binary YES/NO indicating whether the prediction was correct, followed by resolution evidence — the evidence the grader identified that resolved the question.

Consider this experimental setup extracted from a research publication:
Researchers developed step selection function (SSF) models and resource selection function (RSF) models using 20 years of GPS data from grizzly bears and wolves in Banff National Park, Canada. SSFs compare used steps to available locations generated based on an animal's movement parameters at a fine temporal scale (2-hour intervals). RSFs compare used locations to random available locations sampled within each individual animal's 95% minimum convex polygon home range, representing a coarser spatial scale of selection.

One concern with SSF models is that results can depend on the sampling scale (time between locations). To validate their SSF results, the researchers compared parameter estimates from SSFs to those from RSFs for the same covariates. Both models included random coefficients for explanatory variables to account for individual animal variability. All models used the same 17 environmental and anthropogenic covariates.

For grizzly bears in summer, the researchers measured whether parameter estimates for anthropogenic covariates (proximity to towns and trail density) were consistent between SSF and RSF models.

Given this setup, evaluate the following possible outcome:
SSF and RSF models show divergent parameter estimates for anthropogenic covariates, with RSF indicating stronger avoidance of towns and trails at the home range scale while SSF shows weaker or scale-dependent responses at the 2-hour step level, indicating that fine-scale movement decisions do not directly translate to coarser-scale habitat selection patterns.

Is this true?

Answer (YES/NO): NO